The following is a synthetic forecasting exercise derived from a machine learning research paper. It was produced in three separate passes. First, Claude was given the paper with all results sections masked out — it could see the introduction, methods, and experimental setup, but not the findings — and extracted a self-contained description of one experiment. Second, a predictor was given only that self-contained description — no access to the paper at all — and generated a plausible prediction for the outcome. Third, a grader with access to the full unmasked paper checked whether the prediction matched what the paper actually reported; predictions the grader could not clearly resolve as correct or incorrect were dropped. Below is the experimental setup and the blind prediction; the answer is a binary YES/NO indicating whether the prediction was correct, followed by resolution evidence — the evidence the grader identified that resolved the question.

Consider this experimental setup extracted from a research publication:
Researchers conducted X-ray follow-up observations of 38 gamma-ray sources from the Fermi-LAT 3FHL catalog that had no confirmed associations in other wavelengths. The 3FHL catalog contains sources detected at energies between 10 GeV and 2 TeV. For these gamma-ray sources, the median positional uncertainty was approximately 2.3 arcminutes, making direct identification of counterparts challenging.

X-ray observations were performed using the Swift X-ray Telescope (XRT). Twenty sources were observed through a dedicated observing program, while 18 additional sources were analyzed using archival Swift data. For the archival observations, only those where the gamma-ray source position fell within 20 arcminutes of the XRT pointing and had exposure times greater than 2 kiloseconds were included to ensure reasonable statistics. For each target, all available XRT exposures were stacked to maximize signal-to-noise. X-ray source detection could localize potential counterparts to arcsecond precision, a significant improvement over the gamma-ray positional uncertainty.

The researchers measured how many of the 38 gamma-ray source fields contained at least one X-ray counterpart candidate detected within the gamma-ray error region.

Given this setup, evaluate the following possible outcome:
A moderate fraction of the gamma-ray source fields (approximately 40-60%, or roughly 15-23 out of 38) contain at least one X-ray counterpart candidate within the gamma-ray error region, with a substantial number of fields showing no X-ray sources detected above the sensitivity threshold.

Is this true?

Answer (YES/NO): YES